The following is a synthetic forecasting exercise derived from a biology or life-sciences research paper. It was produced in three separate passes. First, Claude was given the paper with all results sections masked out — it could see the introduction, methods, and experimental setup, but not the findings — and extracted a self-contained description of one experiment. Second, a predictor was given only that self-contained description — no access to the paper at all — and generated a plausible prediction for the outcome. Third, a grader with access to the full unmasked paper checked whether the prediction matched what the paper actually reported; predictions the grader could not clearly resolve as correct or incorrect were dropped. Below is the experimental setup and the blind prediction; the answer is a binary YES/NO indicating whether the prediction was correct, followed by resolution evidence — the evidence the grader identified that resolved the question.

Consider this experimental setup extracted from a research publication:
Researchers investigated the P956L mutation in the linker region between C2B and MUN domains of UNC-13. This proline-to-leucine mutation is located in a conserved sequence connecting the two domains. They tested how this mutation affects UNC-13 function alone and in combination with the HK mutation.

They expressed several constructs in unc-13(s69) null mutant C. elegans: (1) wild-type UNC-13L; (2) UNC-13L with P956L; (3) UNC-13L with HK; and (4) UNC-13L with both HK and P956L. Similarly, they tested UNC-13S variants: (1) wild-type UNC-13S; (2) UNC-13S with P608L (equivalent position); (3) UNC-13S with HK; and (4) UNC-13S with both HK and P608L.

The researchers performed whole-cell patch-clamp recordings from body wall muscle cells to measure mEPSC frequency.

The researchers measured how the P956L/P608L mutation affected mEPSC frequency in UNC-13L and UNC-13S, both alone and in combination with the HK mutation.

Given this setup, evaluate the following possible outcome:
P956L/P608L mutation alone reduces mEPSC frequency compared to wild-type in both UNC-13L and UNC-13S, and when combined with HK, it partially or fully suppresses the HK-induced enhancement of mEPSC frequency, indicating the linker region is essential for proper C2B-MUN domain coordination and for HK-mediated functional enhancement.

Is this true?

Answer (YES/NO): NO